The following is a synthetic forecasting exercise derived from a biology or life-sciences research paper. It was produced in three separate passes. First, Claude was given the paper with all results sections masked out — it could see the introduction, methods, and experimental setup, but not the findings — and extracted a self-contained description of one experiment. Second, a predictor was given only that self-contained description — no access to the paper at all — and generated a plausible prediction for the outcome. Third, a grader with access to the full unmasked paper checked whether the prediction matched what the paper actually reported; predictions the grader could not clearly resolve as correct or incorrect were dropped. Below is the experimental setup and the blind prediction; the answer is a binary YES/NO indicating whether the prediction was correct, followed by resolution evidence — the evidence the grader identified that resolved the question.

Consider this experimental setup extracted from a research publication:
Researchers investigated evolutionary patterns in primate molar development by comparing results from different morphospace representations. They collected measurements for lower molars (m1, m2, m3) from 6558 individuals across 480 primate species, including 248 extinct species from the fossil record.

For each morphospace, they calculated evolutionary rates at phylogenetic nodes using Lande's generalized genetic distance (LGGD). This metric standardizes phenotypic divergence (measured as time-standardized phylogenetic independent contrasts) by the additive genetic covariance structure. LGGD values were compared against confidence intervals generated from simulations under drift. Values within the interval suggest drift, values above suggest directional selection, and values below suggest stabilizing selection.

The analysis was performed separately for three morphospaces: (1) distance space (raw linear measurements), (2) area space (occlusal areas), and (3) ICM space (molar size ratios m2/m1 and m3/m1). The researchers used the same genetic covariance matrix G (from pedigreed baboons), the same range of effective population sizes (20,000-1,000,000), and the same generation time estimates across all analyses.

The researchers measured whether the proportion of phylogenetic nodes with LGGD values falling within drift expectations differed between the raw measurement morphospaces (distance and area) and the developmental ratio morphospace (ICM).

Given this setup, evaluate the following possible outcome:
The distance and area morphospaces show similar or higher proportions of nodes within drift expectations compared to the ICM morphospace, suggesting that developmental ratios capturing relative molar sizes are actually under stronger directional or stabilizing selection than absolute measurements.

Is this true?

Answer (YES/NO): NO